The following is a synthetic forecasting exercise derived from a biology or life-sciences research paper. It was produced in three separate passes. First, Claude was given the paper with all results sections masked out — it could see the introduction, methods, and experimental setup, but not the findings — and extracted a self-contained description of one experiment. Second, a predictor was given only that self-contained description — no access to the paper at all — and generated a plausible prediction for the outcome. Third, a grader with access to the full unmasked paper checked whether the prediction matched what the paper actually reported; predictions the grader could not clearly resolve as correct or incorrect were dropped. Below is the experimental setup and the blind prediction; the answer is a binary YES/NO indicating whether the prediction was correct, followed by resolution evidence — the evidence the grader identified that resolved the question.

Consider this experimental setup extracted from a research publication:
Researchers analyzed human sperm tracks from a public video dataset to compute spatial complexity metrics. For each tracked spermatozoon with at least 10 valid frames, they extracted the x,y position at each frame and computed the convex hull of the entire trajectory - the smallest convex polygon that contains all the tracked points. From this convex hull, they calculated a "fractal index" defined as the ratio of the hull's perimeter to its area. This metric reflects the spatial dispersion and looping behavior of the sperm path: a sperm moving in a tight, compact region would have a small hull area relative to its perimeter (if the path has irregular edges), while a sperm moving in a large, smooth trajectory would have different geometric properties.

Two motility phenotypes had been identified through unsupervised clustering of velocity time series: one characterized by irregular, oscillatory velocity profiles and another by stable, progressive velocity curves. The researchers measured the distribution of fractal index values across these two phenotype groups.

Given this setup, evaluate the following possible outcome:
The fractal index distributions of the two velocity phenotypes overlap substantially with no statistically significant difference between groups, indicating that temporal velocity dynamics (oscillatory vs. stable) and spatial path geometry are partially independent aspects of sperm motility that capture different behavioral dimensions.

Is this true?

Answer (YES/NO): NO